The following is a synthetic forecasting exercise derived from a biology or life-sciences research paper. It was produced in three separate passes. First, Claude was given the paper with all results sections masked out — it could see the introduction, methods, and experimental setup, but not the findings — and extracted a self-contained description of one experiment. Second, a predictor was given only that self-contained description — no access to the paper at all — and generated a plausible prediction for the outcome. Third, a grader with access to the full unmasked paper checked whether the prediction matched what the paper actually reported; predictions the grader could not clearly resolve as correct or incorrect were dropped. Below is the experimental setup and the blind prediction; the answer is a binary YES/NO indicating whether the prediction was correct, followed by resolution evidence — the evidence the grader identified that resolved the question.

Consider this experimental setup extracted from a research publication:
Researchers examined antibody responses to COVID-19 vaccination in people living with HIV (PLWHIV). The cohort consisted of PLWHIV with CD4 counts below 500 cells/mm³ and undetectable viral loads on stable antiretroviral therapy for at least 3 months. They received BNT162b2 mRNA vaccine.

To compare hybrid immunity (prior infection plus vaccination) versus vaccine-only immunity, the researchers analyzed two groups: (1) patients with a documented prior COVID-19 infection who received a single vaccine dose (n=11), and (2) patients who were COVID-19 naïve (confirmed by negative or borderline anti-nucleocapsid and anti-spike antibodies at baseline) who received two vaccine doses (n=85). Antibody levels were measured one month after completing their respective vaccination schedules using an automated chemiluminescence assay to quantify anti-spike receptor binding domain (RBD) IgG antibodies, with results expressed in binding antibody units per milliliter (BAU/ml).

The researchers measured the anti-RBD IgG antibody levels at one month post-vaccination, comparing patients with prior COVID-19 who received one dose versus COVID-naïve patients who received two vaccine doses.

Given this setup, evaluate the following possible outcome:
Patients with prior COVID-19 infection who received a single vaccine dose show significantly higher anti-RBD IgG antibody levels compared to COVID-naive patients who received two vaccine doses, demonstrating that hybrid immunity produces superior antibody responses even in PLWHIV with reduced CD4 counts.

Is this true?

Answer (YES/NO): YES